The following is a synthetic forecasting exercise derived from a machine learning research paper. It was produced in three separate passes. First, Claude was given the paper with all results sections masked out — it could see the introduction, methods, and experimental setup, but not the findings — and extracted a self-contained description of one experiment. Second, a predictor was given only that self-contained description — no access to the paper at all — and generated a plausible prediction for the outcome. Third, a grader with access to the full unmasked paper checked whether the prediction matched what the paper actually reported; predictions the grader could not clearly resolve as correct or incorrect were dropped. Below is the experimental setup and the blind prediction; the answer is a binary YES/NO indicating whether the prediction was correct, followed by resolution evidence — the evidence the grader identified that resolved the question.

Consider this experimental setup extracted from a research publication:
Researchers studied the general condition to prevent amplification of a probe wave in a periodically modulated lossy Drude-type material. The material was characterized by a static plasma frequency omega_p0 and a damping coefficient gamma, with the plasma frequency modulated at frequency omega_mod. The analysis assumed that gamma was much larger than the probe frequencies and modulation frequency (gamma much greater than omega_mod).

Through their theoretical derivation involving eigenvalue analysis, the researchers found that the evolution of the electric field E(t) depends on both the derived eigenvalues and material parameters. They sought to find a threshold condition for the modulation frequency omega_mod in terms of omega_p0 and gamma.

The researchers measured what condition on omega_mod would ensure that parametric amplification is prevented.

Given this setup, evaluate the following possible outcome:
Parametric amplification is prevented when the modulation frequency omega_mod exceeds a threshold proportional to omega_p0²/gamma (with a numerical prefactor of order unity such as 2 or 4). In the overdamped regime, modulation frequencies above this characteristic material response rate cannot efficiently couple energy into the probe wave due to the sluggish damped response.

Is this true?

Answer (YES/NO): YES